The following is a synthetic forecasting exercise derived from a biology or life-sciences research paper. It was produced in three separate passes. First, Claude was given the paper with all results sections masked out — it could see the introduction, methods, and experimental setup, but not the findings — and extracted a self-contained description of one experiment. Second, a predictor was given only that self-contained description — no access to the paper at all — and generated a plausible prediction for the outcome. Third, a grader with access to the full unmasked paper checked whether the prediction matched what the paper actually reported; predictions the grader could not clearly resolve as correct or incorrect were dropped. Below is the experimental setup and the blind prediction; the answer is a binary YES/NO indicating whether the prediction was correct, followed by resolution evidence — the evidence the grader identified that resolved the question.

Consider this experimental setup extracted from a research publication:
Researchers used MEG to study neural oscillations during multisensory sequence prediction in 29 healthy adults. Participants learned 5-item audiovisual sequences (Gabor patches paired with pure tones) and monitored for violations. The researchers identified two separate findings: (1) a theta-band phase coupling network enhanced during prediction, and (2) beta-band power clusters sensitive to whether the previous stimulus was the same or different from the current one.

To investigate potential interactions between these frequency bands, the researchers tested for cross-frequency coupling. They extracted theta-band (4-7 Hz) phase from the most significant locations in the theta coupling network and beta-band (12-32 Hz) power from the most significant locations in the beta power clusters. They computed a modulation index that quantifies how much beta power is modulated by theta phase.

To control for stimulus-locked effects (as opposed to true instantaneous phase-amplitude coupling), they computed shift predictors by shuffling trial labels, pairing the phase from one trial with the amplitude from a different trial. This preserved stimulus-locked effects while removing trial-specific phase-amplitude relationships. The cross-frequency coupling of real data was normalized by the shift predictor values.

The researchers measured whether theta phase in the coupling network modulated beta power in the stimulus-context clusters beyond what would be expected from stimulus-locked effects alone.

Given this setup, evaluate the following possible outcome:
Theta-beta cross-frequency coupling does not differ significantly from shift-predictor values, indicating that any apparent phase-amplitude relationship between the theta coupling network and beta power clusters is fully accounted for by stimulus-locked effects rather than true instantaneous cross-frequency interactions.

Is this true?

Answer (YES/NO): NO